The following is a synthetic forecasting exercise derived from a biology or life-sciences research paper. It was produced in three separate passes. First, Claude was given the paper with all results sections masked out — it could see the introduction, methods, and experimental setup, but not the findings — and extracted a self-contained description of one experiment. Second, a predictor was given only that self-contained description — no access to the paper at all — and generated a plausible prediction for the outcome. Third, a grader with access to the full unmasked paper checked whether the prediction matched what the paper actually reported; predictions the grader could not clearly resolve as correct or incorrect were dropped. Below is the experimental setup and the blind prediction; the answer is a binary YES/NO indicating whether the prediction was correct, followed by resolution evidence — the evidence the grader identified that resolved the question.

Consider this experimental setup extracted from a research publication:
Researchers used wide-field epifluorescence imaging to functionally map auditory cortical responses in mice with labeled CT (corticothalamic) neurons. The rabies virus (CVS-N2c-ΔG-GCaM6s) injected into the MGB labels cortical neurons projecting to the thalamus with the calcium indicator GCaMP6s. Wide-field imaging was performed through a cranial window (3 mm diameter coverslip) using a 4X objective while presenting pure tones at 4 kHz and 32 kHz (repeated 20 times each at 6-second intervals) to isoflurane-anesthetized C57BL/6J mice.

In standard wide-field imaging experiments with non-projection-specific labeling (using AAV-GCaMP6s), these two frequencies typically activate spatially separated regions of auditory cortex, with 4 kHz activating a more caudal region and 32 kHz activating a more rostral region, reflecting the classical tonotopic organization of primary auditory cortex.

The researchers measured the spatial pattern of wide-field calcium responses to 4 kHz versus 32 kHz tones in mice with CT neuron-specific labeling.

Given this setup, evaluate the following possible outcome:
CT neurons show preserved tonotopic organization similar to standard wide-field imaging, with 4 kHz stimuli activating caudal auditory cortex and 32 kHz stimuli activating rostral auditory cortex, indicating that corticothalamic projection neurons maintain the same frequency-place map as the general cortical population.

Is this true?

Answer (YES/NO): NO